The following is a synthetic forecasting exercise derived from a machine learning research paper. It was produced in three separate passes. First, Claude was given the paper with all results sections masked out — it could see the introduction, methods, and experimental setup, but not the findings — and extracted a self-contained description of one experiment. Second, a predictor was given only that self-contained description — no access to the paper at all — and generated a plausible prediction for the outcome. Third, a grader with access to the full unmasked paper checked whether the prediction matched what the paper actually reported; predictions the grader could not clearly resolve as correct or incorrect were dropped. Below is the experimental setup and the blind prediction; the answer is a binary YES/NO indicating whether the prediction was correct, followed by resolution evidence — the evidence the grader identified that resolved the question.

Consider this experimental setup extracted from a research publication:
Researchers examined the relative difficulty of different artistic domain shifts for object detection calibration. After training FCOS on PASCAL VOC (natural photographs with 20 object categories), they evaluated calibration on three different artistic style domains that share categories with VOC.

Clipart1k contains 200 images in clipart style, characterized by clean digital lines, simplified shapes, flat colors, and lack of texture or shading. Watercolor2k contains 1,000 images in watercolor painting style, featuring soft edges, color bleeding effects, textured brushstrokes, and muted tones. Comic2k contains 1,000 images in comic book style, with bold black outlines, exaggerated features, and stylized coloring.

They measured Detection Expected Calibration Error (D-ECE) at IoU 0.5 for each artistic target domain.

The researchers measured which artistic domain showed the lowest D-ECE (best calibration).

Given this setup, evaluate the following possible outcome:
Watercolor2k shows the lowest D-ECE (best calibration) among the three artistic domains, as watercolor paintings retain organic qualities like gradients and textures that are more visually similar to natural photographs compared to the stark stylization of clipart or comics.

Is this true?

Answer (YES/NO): NO